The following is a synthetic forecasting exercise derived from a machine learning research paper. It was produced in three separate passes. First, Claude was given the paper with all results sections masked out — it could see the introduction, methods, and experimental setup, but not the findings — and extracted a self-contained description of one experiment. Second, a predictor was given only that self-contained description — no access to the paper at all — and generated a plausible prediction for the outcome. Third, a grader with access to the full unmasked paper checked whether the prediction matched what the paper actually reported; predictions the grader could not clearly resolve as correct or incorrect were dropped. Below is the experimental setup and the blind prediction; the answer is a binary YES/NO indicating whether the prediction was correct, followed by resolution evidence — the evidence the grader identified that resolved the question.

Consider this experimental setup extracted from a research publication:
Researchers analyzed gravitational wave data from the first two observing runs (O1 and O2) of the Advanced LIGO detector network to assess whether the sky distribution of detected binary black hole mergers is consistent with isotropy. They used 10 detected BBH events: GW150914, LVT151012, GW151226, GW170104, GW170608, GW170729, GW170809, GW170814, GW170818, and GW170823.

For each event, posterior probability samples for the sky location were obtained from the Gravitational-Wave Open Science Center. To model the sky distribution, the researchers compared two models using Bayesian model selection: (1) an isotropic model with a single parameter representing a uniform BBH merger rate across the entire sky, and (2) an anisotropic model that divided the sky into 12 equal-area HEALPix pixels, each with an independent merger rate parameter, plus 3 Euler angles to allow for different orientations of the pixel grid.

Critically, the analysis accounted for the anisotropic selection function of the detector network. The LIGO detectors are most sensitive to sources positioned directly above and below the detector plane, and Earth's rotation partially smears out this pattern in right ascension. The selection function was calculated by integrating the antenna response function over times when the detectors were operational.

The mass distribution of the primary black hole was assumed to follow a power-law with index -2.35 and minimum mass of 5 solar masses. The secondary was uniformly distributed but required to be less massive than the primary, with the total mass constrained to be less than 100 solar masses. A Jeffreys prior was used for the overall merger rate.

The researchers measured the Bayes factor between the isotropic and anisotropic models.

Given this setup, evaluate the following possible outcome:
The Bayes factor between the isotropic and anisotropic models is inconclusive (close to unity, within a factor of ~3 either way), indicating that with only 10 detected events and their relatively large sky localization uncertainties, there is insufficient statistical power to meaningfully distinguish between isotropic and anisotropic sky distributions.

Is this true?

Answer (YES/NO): YES